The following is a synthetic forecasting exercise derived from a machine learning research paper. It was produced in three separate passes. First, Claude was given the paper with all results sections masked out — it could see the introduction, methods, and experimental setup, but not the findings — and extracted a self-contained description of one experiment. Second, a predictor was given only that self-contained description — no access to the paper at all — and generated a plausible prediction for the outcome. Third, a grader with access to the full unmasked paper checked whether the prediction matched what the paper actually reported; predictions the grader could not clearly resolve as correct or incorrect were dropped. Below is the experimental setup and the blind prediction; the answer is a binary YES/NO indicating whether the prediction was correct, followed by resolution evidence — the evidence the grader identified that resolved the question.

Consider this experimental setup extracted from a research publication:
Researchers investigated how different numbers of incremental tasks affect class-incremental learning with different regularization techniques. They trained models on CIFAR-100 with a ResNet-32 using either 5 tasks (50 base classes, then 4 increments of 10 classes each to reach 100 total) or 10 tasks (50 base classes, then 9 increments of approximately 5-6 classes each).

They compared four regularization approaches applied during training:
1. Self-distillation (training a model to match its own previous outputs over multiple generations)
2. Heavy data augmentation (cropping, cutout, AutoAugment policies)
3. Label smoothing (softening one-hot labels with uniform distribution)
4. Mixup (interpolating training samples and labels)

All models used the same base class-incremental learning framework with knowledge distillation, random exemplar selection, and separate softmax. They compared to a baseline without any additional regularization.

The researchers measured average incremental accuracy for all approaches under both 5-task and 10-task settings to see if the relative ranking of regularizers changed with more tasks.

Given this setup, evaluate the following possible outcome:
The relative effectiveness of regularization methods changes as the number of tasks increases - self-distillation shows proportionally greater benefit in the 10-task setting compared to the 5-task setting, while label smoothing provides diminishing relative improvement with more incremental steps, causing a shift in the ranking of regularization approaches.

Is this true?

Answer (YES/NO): NO